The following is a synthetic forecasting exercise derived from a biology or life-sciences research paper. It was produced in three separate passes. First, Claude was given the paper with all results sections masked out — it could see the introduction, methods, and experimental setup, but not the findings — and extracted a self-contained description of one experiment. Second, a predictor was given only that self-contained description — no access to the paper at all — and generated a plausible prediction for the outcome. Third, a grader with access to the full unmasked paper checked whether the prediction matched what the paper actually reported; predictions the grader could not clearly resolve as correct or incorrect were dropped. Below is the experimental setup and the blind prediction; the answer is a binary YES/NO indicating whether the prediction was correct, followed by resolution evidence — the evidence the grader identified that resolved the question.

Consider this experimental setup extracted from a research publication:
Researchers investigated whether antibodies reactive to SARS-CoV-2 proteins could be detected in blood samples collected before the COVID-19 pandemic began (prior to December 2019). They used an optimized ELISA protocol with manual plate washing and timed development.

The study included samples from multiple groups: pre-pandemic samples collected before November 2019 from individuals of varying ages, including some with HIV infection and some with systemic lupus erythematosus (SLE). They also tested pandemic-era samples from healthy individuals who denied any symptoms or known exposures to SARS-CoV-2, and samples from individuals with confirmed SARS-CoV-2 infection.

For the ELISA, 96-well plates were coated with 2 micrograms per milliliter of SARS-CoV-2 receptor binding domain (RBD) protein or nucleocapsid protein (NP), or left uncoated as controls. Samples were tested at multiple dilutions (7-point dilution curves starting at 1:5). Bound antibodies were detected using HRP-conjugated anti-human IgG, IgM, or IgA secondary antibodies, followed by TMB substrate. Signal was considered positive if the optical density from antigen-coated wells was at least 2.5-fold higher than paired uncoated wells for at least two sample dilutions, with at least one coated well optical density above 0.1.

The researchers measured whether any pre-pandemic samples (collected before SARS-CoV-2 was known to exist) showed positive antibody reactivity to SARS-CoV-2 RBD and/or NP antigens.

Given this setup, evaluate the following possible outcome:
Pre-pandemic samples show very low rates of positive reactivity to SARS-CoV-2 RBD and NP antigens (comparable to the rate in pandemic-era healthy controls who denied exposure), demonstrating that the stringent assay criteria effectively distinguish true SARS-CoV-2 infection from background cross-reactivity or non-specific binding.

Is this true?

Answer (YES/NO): NO